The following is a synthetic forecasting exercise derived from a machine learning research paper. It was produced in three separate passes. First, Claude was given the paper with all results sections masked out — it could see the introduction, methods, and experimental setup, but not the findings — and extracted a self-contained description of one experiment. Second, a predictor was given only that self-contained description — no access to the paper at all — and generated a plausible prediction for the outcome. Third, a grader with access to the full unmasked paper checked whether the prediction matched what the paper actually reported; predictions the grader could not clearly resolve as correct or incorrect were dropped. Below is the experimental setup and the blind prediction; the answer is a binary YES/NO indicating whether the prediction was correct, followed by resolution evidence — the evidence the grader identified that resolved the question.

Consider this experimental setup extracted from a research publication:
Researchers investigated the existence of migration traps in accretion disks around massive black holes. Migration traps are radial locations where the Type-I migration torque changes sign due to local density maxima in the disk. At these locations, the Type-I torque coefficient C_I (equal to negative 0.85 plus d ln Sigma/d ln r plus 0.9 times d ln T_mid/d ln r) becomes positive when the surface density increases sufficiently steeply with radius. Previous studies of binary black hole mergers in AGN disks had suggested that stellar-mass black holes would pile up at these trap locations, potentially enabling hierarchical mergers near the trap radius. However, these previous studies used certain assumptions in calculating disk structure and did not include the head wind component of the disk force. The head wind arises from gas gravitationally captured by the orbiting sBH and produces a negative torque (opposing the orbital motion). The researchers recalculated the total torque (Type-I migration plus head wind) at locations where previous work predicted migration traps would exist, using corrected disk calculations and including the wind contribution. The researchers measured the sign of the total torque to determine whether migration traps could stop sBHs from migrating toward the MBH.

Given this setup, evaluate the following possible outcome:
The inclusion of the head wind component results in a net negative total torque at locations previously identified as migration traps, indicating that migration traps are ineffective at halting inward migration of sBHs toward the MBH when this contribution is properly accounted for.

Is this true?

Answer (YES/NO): YES